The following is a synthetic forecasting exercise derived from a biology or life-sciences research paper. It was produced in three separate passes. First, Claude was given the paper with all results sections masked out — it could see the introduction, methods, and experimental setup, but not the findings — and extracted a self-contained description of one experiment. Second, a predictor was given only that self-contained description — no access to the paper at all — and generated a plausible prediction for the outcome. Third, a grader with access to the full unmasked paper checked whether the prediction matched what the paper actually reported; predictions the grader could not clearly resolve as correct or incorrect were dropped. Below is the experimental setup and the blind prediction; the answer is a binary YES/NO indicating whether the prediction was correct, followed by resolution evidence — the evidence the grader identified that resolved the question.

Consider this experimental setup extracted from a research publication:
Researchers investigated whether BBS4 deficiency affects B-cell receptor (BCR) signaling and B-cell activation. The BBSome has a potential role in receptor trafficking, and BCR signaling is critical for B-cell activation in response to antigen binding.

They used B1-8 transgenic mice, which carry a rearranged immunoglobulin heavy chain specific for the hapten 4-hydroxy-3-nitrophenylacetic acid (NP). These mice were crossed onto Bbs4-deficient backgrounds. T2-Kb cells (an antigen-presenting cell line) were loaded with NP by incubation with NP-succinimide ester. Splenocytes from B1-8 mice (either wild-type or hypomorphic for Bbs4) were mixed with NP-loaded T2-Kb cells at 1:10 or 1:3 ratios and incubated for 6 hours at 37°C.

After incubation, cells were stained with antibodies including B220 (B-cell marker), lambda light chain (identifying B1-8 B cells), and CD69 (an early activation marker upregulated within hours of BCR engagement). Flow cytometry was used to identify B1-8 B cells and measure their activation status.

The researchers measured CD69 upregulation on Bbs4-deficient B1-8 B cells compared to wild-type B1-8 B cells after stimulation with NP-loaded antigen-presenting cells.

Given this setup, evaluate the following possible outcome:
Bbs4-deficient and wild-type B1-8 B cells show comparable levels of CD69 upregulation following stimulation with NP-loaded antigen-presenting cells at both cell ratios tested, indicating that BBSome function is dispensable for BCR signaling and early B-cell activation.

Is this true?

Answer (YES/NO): YES